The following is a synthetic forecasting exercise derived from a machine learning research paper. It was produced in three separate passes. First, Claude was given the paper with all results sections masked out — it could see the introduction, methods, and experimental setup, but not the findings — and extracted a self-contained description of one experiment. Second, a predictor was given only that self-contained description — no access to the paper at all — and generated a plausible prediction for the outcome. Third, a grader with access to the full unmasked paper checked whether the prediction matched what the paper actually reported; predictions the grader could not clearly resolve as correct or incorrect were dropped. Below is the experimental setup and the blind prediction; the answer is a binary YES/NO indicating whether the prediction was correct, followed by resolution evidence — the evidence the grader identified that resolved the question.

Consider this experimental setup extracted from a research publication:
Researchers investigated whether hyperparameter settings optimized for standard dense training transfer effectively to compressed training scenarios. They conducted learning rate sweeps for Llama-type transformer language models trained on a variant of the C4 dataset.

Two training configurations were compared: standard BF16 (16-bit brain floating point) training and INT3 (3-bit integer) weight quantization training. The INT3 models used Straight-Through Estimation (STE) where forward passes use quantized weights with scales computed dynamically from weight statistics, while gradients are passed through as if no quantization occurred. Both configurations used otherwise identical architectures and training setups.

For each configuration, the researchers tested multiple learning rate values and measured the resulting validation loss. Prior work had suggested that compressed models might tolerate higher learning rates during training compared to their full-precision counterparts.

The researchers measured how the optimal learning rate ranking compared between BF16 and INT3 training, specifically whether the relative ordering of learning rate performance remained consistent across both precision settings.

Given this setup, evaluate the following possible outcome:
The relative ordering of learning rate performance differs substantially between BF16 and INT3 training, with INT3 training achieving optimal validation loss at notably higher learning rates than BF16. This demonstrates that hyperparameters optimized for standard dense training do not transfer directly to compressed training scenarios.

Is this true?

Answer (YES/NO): NO